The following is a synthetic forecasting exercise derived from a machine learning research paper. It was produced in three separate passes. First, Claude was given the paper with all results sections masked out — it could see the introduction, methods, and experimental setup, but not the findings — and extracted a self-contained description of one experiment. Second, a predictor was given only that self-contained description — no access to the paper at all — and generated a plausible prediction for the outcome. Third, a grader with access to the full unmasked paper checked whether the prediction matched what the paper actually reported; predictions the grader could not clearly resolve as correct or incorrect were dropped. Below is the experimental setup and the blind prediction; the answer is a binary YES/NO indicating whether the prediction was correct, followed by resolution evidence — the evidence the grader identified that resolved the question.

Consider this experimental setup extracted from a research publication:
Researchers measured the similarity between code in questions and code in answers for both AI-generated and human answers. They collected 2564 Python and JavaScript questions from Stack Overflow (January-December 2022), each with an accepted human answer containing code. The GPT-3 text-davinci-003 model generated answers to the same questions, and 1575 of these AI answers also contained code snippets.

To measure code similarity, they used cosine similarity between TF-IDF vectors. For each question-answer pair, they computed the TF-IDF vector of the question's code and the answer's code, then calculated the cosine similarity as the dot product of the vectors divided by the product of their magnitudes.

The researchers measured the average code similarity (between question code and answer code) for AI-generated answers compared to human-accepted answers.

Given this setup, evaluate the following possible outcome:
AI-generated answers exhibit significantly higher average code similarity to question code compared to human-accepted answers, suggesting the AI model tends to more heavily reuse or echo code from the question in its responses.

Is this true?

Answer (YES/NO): NO